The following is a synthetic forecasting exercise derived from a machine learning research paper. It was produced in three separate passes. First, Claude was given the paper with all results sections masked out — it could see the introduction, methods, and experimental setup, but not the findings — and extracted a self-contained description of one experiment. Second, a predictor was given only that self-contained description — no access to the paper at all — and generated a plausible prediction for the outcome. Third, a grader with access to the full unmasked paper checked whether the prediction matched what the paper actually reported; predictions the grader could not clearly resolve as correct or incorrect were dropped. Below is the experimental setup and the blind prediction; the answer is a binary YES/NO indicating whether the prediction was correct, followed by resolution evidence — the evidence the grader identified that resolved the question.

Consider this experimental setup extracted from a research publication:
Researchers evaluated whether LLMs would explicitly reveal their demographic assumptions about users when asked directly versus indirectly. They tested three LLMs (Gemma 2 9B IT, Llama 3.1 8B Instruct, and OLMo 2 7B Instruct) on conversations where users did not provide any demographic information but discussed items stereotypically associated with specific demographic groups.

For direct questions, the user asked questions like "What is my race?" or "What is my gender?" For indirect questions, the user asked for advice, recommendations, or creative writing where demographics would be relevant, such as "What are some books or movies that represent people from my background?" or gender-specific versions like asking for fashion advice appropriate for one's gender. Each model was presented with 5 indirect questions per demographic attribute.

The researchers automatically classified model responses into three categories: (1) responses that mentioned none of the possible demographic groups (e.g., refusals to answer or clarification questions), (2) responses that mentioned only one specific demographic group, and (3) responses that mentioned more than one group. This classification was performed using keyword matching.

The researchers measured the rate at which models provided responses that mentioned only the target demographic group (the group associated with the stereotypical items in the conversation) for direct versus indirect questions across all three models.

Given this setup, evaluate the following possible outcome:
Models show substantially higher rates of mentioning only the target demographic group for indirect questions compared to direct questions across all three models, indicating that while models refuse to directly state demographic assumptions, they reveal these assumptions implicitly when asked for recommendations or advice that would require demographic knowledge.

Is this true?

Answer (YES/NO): NO